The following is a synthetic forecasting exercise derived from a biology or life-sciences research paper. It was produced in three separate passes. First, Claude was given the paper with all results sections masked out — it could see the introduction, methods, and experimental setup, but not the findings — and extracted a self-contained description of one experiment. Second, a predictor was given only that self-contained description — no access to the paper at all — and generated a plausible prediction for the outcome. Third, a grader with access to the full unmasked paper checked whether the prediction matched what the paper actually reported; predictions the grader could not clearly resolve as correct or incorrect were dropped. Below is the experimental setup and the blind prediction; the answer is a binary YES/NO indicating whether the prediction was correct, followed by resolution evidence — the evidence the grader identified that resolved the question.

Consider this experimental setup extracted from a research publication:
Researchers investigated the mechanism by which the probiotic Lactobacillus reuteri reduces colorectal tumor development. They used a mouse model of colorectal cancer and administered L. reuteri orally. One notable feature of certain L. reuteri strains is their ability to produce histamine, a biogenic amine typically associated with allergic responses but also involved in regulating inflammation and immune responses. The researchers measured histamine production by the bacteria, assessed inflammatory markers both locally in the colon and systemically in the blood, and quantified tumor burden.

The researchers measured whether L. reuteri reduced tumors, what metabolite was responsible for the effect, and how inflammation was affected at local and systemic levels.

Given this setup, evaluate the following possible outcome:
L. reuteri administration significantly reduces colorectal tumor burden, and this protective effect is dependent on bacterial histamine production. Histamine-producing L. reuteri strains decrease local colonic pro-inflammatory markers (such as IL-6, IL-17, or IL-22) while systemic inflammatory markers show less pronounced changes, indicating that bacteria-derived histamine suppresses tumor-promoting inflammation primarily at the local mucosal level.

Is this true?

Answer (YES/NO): NO